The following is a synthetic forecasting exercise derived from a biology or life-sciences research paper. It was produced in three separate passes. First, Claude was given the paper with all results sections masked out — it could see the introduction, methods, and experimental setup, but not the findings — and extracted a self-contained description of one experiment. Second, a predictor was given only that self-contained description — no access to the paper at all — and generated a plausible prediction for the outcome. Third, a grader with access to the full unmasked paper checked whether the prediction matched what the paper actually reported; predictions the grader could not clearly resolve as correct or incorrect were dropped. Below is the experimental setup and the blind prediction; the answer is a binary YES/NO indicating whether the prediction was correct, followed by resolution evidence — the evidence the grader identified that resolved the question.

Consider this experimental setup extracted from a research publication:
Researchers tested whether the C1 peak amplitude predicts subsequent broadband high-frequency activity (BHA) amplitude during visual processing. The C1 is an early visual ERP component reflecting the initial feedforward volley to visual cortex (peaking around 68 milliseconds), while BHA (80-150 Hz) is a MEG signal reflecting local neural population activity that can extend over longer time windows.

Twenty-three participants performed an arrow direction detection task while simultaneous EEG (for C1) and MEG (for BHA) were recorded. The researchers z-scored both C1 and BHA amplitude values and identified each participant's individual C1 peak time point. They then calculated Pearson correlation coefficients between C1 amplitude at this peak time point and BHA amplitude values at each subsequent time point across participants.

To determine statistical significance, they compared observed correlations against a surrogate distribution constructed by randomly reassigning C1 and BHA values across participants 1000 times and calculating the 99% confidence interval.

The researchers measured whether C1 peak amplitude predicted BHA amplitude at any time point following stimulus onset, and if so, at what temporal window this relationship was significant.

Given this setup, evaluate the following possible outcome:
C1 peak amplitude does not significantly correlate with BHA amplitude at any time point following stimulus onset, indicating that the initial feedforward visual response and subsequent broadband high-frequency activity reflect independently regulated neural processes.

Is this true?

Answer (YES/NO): NO